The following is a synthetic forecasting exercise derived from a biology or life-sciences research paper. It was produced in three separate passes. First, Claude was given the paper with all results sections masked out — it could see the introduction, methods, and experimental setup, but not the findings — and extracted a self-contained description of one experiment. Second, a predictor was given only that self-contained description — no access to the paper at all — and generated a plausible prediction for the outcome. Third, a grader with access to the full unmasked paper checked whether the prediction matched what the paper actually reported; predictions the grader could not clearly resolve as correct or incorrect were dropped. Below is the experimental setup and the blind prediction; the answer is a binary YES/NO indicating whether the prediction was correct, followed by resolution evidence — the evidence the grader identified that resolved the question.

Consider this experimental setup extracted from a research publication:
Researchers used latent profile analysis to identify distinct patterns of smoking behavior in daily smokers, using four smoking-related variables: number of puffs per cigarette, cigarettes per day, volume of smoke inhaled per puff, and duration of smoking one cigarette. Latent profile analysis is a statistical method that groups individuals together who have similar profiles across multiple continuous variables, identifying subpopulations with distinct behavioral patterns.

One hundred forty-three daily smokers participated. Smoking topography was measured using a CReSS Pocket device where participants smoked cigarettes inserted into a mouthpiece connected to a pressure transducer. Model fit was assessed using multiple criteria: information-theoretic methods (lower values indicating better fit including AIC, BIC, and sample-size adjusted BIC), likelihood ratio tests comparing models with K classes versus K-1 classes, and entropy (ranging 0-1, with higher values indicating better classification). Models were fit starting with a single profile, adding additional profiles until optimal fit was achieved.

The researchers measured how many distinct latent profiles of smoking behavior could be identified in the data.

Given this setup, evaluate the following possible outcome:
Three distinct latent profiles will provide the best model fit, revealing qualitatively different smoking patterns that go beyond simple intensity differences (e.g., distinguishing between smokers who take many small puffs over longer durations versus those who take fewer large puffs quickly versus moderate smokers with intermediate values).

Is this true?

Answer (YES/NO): NO